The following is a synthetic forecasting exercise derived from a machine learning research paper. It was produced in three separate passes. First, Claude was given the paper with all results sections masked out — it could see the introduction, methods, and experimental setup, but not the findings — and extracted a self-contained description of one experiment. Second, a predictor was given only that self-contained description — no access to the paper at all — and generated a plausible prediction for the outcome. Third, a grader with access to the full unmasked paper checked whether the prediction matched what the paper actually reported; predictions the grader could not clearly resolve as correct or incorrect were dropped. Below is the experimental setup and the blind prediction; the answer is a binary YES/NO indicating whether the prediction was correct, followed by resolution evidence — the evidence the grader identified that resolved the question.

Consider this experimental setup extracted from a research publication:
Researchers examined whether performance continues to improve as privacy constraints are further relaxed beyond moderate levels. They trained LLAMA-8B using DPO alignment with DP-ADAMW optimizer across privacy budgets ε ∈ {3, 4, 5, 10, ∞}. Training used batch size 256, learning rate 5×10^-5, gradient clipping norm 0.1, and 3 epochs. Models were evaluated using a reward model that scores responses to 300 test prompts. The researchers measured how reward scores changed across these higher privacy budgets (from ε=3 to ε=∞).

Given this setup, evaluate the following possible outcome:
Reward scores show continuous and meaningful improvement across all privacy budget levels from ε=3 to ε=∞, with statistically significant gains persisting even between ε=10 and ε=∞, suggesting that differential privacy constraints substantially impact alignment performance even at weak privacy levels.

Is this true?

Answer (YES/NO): NO